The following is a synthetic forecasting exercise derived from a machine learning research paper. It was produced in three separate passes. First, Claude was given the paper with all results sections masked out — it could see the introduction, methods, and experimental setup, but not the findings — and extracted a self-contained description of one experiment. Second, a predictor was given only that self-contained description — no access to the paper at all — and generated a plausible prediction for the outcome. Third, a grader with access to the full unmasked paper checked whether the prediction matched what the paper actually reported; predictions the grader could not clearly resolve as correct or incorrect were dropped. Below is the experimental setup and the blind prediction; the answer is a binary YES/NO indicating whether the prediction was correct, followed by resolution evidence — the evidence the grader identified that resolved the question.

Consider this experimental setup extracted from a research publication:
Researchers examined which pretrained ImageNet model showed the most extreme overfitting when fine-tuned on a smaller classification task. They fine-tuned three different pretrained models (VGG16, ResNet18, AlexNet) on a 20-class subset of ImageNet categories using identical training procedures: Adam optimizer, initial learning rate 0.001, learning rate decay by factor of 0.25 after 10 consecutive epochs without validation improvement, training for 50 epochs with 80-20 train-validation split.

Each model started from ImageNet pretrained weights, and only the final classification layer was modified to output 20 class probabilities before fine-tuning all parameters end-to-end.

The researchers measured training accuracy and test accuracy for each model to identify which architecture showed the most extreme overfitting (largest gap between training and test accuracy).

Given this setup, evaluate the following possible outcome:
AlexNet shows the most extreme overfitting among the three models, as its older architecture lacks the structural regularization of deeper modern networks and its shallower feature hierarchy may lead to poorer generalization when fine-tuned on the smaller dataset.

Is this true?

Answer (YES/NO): NO